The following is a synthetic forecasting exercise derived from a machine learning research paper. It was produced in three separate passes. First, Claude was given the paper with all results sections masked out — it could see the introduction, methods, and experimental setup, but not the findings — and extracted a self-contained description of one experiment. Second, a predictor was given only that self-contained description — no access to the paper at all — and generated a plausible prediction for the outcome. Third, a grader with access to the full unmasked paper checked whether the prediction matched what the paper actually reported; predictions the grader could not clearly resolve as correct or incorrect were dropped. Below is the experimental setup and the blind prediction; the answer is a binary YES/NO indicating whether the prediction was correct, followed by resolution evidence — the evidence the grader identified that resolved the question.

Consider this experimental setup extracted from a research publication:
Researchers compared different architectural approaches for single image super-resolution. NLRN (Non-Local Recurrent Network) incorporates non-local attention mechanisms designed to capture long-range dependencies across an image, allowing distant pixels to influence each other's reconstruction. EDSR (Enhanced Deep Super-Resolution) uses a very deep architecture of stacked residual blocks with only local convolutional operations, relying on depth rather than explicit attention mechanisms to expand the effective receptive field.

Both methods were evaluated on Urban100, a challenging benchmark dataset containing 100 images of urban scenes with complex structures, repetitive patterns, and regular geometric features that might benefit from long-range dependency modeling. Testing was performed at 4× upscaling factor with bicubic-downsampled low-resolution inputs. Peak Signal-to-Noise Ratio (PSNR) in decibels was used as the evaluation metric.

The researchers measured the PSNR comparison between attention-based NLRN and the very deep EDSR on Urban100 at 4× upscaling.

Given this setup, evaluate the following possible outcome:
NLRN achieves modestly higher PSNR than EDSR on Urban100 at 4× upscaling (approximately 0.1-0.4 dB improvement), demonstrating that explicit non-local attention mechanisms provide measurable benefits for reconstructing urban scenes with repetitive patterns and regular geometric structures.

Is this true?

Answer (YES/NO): NO